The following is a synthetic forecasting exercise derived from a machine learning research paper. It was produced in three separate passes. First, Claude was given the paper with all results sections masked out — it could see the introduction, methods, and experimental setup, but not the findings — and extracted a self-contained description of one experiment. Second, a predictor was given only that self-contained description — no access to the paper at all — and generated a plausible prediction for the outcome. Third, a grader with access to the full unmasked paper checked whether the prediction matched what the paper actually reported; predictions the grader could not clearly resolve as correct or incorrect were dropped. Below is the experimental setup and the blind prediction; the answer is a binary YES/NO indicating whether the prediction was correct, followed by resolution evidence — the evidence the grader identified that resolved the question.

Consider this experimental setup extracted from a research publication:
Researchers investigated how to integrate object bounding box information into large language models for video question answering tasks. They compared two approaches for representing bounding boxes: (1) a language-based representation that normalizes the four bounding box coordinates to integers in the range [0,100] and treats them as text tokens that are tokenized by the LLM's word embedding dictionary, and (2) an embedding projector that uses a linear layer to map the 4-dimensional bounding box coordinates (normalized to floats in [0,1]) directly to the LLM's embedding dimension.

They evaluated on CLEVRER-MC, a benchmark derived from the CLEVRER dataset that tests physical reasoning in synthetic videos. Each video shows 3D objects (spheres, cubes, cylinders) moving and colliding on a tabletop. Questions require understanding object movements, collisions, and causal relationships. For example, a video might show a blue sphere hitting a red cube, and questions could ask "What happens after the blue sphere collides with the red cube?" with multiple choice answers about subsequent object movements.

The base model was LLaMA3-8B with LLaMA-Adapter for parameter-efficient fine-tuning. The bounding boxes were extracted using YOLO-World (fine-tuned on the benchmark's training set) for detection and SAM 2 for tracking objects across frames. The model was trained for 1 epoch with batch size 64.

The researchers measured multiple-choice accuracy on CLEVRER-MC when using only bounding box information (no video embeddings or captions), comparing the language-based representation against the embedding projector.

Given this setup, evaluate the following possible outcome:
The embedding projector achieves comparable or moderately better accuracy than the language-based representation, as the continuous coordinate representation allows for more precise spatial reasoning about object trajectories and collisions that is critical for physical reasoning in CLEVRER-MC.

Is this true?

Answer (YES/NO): NO